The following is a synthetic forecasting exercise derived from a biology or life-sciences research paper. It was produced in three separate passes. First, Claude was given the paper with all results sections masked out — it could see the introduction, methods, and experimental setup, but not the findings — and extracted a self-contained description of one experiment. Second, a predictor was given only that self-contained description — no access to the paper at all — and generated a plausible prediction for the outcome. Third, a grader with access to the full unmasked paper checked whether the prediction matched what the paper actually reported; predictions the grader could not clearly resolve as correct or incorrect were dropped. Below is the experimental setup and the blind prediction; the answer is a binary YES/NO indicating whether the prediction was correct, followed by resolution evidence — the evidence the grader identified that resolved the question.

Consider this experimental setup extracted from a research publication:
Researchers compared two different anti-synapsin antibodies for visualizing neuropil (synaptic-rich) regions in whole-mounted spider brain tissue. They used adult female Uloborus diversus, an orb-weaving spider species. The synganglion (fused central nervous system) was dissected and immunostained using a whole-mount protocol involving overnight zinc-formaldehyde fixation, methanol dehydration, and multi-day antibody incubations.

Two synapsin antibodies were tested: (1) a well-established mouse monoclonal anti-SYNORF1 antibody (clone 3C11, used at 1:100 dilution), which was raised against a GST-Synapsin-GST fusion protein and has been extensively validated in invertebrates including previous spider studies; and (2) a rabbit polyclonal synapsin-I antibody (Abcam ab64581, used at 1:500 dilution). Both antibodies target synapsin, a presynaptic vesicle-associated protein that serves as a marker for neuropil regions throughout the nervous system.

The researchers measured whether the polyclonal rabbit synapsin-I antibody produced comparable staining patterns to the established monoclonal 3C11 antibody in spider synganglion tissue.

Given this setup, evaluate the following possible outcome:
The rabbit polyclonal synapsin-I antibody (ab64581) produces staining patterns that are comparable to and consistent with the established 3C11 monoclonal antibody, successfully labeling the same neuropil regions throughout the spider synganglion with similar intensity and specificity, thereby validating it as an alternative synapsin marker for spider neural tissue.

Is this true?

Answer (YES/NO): YES